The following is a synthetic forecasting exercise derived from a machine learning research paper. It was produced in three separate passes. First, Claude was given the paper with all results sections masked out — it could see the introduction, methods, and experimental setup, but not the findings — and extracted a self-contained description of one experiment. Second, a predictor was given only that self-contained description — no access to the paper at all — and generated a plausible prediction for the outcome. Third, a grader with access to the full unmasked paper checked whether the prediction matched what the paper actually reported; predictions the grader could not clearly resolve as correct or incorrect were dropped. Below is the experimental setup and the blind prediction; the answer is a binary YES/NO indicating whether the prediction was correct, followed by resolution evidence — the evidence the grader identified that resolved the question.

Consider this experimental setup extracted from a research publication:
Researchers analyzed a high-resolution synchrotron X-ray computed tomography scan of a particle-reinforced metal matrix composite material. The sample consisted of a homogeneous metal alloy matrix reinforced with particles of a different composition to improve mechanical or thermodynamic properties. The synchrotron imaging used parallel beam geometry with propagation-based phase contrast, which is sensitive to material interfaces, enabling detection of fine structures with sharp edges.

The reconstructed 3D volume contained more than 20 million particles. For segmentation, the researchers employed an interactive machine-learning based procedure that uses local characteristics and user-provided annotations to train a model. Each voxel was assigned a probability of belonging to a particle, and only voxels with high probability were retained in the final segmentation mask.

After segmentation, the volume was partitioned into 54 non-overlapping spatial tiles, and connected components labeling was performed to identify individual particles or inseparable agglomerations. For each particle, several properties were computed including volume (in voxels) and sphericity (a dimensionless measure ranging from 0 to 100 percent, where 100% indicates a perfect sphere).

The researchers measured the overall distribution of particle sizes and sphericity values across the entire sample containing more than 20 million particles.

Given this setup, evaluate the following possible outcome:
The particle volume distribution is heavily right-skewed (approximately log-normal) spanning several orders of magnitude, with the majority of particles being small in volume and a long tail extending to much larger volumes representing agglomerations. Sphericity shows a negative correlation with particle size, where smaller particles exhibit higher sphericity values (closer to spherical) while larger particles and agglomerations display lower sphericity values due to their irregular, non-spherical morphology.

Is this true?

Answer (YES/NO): YES